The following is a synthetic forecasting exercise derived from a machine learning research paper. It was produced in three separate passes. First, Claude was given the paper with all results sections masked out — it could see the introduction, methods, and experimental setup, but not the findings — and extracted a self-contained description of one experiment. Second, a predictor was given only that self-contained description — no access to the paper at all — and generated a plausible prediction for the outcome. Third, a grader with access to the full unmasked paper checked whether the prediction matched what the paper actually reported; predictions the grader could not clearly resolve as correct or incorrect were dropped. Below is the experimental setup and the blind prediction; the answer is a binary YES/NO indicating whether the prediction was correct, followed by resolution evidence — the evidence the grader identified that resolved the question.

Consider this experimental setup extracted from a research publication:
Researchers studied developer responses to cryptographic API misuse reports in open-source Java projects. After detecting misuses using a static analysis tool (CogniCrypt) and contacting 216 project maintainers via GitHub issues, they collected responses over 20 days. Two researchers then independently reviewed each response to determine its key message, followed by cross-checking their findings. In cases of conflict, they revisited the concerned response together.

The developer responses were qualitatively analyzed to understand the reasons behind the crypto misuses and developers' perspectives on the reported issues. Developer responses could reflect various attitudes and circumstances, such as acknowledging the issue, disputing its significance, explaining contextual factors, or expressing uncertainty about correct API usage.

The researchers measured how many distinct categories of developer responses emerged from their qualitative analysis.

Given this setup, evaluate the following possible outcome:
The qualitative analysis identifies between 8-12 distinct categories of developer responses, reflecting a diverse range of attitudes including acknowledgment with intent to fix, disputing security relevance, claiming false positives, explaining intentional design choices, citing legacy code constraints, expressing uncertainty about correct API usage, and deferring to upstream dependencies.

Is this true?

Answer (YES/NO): YES